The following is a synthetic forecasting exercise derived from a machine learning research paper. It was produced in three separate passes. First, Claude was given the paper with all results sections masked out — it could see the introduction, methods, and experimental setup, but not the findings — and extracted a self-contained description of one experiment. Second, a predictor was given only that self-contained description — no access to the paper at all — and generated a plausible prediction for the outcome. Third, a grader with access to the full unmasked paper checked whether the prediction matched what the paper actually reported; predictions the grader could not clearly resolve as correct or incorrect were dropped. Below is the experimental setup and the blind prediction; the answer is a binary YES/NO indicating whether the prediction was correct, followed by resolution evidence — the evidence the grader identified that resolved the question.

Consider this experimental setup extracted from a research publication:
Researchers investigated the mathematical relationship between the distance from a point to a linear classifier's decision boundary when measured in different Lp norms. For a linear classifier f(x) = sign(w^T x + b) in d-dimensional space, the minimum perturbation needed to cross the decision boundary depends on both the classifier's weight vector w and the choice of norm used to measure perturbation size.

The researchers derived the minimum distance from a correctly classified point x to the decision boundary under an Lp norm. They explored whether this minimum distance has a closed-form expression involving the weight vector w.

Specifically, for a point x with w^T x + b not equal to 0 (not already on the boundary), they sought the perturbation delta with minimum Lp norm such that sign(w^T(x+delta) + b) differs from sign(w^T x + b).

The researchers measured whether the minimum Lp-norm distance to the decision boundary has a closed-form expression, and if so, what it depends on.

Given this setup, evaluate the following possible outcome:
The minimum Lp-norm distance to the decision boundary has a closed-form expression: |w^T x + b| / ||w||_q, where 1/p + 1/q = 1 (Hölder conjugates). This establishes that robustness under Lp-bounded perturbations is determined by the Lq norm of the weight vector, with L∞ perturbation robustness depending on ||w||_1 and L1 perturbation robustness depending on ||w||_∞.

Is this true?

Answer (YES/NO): YES